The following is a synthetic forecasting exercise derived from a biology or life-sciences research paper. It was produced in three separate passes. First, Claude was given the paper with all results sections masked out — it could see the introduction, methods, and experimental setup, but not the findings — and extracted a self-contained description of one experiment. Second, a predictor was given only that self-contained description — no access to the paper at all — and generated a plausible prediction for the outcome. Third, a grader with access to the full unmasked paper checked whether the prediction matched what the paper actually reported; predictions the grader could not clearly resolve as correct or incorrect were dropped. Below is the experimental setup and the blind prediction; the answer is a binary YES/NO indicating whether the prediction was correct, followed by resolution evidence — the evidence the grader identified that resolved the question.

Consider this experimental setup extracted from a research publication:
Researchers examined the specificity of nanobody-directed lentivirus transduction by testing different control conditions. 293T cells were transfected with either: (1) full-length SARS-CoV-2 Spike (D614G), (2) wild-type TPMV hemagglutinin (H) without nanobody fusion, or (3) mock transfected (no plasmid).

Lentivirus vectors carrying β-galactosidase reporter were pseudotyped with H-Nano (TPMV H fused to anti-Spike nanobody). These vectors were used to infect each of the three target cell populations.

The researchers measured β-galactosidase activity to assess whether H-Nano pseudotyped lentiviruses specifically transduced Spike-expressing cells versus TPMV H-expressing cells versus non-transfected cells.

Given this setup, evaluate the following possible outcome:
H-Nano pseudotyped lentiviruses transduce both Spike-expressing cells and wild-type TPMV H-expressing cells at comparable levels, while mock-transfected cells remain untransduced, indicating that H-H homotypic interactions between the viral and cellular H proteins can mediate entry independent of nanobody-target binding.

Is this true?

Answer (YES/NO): NO